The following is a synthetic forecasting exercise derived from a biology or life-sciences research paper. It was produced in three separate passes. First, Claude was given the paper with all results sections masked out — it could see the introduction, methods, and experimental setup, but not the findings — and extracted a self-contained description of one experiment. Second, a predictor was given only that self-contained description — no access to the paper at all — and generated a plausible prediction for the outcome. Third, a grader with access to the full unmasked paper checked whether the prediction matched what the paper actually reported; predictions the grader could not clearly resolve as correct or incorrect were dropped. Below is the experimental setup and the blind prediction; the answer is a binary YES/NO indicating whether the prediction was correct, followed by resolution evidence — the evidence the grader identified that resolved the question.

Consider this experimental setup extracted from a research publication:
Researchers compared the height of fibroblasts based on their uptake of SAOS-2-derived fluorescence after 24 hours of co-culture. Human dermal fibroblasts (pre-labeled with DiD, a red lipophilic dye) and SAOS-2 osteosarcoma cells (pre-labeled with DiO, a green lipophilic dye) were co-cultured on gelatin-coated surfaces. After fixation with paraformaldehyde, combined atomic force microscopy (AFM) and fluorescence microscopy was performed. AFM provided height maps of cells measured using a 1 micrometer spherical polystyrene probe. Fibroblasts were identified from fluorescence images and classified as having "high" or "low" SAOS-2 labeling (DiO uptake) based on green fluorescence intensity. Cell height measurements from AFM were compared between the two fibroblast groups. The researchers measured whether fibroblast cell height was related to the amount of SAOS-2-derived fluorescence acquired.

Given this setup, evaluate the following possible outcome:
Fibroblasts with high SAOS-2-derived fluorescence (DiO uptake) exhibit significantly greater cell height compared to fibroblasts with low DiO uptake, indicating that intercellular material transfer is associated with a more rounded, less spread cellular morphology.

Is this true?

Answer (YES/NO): YES